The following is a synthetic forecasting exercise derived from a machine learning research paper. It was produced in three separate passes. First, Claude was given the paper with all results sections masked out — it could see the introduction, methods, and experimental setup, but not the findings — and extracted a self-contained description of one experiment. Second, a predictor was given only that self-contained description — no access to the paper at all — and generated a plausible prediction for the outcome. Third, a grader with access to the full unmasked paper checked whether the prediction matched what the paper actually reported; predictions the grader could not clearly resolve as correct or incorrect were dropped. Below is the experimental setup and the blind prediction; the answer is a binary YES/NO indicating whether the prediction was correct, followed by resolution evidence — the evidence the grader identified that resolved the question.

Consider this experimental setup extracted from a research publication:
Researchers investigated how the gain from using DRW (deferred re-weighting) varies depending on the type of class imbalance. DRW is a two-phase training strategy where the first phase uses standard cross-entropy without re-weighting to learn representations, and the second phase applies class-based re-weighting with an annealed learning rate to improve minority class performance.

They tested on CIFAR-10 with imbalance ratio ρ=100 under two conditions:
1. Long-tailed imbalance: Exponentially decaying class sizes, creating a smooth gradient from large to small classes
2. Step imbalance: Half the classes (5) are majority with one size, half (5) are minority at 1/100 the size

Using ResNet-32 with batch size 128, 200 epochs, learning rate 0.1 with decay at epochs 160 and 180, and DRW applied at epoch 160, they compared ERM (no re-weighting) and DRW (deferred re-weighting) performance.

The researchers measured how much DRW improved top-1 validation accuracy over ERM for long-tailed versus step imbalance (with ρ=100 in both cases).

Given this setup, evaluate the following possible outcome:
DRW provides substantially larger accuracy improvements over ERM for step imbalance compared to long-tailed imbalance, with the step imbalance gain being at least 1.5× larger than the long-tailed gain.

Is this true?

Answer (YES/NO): YES